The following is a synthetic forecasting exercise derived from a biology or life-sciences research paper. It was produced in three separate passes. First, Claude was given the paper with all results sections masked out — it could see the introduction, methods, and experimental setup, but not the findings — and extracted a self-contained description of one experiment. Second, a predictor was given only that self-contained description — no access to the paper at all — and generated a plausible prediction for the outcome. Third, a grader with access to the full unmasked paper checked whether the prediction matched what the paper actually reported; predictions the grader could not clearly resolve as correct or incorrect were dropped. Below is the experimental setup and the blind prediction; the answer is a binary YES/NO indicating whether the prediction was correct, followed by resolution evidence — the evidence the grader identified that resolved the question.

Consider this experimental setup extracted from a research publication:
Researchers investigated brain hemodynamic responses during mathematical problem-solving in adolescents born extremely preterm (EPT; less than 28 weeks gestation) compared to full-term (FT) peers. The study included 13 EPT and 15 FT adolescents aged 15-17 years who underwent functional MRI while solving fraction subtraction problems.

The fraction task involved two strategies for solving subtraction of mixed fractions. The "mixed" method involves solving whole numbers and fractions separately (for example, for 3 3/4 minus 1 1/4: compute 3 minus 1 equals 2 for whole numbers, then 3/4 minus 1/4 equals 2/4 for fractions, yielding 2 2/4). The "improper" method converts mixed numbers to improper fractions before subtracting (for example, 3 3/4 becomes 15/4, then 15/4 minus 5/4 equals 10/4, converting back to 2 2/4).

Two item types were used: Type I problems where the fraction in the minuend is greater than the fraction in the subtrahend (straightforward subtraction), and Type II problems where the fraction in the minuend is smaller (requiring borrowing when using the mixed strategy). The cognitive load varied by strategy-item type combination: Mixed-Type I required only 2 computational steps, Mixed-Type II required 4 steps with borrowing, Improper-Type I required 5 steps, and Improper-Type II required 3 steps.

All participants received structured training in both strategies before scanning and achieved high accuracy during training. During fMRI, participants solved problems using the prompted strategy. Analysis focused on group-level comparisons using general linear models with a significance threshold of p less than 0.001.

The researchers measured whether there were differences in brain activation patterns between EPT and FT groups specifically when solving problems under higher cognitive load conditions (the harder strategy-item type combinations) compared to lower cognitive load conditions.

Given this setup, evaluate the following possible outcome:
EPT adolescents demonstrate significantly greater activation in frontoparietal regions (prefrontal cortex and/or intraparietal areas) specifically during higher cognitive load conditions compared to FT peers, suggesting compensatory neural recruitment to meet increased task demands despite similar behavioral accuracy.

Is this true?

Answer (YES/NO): NO